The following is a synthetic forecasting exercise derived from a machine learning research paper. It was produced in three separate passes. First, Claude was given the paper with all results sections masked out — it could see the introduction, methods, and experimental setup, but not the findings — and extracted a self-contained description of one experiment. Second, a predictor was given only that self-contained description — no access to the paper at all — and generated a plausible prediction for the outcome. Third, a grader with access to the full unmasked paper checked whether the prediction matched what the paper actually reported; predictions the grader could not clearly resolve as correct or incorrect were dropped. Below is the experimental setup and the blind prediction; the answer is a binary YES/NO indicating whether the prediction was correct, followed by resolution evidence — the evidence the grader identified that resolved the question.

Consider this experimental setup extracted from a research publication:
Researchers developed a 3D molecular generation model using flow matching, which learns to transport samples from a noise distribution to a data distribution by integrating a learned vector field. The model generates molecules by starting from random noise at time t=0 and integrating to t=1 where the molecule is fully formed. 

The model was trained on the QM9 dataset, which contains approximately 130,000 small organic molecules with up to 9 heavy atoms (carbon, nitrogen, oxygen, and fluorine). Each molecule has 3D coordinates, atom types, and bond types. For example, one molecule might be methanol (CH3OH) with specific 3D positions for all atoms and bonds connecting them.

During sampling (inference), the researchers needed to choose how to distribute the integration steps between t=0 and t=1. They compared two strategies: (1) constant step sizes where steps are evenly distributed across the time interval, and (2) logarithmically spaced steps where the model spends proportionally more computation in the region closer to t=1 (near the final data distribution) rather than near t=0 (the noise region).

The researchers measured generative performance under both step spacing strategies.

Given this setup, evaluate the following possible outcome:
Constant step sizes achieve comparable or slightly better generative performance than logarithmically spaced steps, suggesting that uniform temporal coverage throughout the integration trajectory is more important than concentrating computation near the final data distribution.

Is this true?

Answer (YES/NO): NO